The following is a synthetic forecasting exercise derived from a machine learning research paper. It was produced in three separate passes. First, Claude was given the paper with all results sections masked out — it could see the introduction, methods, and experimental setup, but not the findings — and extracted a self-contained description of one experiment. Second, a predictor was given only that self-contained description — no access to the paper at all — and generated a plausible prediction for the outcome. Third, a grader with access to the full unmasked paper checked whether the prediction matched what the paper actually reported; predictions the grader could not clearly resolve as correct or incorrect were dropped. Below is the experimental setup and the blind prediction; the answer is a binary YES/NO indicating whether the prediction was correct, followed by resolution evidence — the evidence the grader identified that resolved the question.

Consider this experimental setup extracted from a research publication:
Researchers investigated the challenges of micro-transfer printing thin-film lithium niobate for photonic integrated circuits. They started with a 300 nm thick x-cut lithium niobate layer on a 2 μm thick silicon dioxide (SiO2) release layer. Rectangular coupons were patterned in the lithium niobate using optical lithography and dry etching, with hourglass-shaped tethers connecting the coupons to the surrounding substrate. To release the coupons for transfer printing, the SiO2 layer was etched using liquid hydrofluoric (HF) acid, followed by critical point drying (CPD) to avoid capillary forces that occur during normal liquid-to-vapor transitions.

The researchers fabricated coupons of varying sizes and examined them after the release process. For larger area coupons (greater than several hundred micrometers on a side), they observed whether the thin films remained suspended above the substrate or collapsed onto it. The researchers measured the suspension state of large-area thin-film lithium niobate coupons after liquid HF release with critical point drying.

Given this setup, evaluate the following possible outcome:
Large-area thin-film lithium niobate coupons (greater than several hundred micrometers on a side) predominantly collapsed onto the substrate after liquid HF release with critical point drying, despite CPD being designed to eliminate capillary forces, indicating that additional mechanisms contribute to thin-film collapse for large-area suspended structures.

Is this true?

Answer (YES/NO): YES